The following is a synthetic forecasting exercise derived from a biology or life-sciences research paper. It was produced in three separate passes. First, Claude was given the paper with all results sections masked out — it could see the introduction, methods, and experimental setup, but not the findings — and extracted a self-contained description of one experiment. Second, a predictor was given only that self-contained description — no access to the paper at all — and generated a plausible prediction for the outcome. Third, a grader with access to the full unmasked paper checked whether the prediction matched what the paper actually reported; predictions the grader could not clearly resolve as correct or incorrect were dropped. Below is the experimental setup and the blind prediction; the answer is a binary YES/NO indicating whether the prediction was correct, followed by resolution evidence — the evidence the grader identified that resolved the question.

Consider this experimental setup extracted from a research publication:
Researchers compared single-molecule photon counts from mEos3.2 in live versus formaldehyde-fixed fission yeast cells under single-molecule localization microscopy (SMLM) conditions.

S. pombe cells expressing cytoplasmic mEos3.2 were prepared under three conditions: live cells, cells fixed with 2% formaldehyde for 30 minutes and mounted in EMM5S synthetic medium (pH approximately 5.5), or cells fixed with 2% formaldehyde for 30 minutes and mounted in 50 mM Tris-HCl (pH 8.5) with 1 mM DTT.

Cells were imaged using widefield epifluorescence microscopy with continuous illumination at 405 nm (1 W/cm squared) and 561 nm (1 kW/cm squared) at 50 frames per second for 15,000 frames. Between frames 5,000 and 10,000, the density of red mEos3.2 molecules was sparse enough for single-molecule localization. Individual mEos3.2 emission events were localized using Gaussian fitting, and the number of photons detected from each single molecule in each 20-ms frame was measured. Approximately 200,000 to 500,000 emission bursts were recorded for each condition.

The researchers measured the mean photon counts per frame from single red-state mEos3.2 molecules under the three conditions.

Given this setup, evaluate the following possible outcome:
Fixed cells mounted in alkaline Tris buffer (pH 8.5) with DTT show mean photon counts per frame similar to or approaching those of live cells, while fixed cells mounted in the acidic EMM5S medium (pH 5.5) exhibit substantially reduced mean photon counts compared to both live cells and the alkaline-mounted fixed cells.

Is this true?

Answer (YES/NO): YES